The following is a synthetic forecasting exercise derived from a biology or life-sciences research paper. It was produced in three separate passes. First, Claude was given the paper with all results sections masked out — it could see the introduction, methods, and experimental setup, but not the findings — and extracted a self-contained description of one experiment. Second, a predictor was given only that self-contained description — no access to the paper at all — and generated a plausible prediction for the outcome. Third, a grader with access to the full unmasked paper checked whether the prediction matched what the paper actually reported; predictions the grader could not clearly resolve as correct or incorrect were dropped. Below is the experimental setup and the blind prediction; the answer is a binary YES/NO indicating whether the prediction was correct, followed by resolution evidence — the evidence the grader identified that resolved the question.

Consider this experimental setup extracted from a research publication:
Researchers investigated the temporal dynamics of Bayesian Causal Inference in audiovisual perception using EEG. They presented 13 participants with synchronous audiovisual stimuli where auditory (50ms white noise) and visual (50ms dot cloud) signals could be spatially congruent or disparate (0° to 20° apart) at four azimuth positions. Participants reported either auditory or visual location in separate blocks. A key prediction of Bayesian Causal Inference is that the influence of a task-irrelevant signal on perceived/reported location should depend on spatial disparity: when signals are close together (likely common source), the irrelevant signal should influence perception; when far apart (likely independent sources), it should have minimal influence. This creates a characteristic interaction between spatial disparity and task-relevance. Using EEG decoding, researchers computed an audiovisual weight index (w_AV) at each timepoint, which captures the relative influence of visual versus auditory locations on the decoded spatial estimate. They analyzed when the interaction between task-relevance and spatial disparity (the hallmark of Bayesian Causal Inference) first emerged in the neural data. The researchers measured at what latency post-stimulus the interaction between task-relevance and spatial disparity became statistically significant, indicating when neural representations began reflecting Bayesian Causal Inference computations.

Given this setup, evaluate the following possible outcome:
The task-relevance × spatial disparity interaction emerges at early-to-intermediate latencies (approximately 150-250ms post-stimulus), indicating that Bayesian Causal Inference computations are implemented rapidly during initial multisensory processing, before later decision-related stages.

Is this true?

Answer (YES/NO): NO